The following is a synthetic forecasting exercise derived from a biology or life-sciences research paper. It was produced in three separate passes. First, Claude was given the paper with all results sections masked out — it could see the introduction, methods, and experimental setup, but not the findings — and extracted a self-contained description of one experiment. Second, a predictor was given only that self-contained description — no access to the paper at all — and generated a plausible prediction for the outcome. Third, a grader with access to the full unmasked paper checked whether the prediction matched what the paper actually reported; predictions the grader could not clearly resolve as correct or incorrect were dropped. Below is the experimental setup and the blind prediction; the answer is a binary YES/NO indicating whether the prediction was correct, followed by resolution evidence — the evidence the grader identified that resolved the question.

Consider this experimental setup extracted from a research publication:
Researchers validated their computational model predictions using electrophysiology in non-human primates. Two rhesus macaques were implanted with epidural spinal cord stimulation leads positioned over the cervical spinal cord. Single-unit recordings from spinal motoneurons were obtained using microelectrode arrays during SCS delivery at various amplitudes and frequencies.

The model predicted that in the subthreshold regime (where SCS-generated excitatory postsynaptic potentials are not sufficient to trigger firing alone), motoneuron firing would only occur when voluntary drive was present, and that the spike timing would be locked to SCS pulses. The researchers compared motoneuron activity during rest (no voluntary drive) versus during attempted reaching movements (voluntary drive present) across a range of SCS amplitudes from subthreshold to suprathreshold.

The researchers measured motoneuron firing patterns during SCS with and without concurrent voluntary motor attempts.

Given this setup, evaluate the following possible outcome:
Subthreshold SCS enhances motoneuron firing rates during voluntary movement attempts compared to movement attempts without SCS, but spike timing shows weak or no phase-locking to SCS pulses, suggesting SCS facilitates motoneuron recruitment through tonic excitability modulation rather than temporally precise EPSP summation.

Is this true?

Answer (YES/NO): NO